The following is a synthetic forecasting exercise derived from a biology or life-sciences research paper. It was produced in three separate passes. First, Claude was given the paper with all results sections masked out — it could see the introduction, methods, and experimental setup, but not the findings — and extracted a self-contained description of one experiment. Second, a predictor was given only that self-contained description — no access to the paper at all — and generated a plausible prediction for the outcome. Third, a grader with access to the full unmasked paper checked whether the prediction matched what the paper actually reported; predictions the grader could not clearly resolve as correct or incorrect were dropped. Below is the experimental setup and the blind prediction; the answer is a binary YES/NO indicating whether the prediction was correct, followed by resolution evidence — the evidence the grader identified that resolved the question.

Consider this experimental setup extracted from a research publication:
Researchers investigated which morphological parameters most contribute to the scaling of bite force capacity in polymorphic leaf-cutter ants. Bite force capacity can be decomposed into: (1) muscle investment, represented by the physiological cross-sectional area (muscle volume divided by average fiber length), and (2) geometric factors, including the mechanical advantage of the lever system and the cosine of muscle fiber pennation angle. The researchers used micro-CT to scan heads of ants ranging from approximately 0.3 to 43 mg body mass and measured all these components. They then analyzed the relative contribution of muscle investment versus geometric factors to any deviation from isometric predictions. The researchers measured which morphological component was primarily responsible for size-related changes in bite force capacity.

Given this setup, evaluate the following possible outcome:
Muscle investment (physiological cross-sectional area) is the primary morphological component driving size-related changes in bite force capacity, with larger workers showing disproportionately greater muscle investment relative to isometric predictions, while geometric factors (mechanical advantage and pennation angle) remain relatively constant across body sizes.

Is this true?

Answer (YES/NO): NO